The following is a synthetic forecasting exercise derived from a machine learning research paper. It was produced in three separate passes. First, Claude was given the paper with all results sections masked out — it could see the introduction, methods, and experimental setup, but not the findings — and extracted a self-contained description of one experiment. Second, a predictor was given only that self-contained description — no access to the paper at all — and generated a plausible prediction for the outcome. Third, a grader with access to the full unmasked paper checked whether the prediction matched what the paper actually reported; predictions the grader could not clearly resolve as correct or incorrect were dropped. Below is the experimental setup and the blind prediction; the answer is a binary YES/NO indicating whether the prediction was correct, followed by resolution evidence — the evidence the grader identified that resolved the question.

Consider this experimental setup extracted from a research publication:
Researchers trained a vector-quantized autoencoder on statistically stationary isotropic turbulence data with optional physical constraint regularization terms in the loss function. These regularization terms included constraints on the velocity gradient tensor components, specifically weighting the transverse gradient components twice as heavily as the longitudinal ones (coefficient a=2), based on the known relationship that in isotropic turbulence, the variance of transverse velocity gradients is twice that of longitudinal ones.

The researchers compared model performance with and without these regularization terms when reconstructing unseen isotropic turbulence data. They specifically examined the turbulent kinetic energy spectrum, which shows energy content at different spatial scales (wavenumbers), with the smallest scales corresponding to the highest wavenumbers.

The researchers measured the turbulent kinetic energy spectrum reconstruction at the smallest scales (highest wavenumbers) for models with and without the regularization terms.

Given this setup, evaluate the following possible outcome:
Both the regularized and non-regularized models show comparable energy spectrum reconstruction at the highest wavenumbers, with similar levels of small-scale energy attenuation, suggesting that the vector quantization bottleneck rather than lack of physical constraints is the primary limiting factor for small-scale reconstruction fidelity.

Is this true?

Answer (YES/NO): NO